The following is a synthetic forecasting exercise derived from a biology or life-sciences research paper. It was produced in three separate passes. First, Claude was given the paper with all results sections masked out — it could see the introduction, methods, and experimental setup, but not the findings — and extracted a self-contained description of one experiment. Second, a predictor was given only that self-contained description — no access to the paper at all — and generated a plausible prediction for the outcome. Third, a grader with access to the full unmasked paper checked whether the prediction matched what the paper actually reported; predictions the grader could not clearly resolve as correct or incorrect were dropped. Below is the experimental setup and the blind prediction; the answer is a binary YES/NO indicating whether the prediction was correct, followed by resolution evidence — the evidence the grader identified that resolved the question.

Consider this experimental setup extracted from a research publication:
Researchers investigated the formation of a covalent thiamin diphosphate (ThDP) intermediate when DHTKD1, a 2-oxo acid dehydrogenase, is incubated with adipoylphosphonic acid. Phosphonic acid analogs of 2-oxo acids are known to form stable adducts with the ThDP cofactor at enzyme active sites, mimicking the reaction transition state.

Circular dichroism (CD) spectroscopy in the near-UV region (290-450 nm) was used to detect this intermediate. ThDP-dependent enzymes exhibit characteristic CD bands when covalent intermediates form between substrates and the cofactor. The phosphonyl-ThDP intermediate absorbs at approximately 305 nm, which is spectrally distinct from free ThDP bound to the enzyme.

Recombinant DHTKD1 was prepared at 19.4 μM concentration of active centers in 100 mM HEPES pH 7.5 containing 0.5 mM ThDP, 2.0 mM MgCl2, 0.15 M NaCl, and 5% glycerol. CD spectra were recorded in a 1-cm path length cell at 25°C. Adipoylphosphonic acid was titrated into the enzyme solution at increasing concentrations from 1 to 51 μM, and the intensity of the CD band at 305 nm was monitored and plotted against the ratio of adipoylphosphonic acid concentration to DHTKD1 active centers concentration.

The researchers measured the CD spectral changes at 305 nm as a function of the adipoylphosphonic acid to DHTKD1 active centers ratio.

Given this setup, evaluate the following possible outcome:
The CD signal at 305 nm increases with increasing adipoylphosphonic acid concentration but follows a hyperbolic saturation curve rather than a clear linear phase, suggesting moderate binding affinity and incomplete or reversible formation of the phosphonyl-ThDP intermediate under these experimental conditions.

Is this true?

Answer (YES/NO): NO